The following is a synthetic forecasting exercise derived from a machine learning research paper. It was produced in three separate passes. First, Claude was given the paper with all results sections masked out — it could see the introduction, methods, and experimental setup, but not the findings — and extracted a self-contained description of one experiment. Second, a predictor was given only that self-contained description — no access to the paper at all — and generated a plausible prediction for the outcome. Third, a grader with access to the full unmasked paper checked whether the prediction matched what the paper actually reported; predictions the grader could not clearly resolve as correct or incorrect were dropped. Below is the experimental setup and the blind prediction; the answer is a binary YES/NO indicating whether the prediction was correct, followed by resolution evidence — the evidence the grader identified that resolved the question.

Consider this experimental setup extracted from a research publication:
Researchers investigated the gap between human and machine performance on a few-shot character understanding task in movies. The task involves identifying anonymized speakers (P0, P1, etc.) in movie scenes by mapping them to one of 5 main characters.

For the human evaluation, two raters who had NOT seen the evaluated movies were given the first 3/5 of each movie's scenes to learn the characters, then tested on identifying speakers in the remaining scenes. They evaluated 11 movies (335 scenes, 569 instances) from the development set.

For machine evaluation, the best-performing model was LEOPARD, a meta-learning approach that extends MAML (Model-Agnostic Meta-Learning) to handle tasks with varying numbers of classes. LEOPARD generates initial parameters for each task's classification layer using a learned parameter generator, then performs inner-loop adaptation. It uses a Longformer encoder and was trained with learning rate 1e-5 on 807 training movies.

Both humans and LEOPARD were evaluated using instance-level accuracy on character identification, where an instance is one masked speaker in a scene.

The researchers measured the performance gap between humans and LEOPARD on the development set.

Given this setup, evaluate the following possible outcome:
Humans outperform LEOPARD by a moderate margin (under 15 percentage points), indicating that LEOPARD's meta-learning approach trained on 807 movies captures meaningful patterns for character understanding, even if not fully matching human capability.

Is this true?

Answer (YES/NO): NO